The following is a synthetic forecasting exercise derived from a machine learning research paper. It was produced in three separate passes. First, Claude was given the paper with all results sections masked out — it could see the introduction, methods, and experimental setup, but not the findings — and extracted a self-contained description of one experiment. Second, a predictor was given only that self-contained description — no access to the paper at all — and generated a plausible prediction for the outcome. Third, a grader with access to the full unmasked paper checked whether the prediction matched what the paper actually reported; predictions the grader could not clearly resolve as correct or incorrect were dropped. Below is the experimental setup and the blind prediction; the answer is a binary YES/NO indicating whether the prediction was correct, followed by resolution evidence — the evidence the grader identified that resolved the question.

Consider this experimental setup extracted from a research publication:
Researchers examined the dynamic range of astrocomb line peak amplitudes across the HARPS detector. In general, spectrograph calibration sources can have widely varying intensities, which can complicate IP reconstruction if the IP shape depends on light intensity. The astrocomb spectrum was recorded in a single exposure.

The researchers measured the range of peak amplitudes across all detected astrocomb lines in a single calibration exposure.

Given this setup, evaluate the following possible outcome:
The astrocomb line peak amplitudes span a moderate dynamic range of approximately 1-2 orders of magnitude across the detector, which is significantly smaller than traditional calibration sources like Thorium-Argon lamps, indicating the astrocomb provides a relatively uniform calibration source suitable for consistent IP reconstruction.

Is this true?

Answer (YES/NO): NO